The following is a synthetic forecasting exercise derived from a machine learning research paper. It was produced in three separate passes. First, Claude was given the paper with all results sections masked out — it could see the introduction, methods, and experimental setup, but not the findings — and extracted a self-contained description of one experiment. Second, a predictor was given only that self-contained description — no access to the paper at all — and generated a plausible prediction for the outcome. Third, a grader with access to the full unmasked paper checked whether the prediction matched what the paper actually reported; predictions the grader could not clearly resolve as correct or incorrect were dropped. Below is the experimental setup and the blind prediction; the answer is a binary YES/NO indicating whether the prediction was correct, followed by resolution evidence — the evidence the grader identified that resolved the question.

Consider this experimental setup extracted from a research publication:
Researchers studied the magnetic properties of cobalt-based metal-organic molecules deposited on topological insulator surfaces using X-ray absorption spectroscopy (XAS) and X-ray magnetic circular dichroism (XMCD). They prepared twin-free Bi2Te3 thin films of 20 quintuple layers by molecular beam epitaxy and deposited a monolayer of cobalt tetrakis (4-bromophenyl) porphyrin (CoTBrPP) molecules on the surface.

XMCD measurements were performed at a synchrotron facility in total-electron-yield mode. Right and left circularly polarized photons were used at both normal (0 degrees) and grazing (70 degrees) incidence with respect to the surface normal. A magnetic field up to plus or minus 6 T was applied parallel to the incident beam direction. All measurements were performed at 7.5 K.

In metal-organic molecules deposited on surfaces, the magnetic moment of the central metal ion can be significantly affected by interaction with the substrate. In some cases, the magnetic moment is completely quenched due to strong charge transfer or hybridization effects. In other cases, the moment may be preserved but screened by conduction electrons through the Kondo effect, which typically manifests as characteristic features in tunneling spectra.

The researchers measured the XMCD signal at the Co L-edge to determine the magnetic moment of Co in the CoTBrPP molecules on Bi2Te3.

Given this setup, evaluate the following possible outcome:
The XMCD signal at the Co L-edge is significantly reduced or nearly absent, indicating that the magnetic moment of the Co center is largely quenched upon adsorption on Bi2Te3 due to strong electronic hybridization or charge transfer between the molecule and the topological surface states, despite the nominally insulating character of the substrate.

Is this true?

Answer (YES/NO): NO